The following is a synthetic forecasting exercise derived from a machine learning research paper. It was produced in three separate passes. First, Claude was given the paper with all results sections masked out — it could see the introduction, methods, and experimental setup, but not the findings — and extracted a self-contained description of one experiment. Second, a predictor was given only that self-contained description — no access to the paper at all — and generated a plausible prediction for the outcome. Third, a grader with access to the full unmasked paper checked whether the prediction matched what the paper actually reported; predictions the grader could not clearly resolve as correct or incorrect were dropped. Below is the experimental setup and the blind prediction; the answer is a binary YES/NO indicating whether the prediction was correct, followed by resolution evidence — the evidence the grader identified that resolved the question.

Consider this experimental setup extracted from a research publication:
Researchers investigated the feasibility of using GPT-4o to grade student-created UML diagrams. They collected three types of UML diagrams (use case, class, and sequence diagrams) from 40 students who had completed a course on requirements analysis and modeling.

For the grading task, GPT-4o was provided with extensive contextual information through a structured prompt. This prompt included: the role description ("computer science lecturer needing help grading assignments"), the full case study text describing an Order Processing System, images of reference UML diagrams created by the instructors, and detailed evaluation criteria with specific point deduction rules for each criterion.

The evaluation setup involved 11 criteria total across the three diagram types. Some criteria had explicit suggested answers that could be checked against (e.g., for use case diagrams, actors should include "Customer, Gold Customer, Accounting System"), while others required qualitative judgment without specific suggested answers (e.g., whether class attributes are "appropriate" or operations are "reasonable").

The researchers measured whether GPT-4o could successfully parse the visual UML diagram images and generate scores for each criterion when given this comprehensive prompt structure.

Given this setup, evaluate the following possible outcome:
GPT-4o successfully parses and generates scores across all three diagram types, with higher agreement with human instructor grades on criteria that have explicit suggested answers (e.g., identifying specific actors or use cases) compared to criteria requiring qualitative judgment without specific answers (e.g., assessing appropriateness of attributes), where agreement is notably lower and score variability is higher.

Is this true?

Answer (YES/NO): NO